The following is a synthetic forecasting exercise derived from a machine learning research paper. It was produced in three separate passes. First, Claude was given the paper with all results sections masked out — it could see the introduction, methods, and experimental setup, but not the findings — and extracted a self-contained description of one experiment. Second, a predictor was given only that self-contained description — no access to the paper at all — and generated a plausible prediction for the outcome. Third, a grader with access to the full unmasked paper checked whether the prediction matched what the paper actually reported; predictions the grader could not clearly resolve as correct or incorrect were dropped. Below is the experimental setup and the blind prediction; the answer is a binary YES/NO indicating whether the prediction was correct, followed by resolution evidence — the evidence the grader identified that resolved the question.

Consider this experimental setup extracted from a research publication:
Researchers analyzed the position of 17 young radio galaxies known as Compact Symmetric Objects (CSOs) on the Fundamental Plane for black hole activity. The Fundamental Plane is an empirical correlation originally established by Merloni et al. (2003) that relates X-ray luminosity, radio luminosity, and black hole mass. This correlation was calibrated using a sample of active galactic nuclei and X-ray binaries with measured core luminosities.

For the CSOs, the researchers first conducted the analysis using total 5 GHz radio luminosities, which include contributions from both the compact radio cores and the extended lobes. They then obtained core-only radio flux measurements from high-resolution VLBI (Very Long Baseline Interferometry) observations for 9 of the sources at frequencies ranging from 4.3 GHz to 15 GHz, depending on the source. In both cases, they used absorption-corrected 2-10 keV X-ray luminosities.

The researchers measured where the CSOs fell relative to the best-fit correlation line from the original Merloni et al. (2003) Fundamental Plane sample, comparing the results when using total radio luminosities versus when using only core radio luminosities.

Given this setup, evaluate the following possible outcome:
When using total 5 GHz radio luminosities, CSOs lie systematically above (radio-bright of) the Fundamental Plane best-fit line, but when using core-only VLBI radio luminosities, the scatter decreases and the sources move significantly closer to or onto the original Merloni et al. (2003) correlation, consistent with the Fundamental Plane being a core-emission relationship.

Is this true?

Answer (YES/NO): YES